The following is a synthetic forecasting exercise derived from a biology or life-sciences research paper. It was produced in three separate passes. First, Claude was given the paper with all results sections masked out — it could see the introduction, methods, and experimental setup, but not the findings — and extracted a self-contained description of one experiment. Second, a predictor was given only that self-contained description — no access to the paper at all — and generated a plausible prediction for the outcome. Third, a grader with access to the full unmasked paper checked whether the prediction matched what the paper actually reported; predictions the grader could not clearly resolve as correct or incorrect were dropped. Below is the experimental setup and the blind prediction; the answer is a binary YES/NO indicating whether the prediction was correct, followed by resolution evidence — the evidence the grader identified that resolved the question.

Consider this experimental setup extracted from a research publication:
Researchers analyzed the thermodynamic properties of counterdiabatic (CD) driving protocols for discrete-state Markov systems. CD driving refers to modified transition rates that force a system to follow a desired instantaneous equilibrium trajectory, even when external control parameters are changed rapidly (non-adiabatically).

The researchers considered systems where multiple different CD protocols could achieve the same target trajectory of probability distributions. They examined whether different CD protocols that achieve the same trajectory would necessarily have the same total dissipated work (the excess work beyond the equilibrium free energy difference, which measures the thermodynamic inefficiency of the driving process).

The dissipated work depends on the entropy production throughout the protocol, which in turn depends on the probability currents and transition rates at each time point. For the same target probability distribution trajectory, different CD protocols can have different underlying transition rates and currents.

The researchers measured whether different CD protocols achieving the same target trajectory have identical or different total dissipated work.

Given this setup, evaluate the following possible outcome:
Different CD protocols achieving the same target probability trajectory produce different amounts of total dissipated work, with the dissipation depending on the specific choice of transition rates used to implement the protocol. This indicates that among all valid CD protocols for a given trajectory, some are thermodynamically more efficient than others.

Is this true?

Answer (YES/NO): YES